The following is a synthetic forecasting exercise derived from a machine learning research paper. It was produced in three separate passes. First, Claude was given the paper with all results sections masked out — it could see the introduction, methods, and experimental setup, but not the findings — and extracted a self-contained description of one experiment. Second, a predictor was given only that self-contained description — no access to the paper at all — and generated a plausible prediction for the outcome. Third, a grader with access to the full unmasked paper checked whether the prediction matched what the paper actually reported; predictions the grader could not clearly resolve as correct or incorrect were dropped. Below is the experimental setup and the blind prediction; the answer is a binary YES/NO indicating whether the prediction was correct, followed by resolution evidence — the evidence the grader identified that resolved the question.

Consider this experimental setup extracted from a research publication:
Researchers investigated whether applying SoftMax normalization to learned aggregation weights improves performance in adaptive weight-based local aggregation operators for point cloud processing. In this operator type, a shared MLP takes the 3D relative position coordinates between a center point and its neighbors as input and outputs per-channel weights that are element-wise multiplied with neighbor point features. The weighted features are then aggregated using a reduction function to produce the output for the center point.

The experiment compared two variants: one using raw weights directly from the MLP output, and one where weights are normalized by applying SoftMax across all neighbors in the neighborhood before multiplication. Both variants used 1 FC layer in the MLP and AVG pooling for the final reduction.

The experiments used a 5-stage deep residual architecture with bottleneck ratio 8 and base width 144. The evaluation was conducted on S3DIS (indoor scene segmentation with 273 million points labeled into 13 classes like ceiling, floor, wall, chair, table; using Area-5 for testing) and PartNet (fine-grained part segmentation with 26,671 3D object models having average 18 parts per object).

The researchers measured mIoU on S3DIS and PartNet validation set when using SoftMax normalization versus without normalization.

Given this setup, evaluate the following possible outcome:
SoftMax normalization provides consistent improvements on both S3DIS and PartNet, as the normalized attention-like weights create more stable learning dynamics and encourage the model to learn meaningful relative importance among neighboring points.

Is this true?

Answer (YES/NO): NO